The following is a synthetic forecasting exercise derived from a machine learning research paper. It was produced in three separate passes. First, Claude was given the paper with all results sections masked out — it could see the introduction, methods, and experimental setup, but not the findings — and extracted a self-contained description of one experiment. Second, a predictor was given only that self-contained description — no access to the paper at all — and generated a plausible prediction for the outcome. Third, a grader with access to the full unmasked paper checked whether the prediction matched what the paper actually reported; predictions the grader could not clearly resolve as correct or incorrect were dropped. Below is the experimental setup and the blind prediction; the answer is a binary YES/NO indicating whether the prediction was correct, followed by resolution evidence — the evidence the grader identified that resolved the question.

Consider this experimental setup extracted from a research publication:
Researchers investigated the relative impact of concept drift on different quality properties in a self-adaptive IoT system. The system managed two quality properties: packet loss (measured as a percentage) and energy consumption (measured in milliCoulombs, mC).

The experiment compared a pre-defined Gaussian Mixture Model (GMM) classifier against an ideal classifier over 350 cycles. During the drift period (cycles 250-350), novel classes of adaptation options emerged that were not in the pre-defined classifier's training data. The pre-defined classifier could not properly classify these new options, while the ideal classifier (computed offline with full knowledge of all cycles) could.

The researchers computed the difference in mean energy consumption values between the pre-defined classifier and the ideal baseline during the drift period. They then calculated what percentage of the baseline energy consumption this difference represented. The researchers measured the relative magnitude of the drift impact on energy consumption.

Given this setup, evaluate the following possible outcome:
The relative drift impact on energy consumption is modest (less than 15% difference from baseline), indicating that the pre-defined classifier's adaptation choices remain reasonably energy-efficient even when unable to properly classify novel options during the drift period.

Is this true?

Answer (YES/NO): YES